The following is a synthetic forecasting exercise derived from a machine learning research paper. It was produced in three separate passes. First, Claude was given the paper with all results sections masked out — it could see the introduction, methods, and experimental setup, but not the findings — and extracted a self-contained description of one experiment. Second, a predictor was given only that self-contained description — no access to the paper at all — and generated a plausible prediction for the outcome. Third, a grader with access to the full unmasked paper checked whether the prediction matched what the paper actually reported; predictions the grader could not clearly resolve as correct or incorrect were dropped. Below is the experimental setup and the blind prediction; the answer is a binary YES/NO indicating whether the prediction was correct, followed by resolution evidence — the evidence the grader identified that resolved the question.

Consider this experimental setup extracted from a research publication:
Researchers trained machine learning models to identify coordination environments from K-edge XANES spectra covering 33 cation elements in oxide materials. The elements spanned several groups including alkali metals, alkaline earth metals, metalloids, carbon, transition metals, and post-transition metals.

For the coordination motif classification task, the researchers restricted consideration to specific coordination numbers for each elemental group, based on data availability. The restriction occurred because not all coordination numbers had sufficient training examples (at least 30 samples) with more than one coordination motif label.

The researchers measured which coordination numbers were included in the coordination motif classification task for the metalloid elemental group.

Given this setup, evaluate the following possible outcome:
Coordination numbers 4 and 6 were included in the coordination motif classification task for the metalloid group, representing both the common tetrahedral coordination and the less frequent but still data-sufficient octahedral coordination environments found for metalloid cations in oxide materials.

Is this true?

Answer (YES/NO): NO